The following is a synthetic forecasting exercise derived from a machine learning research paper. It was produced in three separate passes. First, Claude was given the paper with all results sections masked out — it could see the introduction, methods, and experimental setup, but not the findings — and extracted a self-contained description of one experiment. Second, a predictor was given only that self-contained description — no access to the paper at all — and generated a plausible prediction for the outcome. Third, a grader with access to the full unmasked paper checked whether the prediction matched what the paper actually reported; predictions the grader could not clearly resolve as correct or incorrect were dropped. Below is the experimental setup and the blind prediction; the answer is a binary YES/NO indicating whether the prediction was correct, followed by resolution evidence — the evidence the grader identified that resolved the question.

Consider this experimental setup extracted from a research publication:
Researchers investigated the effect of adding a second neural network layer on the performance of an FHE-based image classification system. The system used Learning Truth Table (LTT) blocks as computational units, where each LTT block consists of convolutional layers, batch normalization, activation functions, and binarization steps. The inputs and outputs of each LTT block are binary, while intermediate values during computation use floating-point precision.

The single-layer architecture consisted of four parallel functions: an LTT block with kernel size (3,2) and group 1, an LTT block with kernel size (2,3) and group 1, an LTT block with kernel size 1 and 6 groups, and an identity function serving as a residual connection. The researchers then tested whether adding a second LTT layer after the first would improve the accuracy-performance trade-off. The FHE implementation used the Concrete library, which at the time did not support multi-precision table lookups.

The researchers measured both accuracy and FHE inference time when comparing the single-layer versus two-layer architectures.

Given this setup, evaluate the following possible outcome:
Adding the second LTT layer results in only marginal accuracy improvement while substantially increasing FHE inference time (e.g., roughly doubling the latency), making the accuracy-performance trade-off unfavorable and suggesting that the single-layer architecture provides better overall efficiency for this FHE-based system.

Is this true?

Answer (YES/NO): NO